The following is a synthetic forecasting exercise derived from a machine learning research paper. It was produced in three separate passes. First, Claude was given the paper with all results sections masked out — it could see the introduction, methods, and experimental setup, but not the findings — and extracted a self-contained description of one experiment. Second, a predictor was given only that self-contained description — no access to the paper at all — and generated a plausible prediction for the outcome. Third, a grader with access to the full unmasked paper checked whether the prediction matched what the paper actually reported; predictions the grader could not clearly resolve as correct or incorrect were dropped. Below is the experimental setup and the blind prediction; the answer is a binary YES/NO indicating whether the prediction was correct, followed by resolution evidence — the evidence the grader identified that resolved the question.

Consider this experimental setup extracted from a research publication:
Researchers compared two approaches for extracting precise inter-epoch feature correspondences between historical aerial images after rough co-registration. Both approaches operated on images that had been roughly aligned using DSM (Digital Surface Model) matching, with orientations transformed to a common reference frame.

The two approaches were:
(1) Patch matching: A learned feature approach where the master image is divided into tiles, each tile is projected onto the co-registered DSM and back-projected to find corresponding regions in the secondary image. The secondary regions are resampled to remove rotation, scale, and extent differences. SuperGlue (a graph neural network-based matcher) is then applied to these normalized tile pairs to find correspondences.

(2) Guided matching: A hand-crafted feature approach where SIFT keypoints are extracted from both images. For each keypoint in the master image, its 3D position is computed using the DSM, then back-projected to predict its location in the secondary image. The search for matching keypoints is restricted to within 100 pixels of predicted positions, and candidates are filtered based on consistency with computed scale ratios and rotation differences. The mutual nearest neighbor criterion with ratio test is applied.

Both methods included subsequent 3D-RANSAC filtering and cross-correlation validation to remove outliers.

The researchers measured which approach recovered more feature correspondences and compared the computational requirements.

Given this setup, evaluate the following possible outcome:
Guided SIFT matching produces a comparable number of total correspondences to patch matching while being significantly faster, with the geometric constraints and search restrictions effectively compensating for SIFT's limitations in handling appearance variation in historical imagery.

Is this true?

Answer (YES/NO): NO